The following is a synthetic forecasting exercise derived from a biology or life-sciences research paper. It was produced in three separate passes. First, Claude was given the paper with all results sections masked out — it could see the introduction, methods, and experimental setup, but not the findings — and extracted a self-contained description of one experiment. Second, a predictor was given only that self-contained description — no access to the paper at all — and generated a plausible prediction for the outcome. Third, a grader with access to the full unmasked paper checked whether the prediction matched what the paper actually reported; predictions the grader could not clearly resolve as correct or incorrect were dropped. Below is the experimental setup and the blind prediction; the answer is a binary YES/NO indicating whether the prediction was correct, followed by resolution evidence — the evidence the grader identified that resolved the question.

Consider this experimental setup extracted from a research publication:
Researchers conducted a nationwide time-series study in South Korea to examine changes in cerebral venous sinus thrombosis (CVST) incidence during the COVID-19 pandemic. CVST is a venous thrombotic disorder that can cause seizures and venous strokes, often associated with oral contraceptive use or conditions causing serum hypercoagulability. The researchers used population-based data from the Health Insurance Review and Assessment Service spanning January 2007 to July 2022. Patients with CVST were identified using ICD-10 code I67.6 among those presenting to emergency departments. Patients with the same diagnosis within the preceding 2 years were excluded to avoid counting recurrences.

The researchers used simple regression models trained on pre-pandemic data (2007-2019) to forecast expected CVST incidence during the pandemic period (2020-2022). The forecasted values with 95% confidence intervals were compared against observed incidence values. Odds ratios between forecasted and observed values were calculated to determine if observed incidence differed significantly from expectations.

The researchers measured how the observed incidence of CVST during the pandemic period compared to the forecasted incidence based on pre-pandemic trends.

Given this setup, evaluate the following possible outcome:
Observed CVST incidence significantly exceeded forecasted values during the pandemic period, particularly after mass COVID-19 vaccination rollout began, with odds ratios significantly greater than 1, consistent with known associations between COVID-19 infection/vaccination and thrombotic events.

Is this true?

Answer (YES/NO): YES